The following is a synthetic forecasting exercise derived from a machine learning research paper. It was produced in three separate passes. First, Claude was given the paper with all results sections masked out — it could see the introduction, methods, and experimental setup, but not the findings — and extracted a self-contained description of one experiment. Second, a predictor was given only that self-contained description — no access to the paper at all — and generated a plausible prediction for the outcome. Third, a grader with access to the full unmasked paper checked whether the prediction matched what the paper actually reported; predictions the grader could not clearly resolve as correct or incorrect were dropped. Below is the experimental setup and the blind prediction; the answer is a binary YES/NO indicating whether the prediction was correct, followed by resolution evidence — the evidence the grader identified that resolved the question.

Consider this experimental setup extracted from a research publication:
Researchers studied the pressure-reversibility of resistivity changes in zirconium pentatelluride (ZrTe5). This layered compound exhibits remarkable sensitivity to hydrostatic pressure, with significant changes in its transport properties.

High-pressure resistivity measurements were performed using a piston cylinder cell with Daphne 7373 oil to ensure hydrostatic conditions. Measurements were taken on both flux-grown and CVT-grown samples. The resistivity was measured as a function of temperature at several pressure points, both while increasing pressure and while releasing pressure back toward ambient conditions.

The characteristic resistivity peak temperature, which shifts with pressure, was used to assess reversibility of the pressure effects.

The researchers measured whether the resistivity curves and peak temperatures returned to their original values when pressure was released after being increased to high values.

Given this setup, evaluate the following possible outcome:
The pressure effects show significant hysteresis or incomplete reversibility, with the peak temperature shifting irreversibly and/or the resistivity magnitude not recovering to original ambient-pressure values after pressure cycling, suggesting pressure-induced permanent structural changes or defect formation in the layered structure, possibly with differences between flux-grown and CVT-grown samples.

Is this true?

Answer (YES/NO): NO